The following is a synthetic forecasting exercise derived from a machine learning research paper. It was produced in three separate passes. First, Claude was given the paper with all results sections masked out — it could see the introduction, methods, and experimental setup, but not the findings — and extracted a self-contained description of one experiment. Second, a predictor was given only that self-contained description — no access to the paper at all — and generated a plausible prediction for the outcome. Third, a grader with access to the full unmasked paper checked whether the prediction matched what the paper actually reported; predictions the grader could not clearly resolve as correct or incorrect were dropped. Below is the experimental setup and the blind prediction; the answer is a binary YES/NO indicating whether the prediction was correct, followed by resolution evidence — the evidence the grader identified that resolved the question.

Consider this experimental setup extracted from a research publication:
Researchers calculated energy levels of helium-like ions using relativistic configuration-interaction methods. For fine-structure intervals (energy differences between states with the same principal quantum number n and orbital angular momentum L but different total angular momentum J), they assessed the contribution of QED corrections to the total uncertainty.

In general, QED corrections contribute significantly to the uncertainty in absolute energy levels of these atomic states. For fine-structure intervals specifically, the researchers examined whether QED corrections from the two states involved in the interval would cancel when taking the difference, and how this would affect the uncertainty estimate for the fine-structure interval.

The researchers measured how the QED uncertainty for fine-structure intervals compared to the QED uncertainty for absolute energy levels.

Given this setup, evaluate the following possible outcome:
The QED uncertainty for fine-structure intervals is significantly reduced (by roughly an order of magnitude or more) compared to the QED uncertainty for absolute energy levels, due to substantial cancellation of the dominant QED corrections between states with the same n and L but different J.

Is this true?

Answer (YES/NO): YES